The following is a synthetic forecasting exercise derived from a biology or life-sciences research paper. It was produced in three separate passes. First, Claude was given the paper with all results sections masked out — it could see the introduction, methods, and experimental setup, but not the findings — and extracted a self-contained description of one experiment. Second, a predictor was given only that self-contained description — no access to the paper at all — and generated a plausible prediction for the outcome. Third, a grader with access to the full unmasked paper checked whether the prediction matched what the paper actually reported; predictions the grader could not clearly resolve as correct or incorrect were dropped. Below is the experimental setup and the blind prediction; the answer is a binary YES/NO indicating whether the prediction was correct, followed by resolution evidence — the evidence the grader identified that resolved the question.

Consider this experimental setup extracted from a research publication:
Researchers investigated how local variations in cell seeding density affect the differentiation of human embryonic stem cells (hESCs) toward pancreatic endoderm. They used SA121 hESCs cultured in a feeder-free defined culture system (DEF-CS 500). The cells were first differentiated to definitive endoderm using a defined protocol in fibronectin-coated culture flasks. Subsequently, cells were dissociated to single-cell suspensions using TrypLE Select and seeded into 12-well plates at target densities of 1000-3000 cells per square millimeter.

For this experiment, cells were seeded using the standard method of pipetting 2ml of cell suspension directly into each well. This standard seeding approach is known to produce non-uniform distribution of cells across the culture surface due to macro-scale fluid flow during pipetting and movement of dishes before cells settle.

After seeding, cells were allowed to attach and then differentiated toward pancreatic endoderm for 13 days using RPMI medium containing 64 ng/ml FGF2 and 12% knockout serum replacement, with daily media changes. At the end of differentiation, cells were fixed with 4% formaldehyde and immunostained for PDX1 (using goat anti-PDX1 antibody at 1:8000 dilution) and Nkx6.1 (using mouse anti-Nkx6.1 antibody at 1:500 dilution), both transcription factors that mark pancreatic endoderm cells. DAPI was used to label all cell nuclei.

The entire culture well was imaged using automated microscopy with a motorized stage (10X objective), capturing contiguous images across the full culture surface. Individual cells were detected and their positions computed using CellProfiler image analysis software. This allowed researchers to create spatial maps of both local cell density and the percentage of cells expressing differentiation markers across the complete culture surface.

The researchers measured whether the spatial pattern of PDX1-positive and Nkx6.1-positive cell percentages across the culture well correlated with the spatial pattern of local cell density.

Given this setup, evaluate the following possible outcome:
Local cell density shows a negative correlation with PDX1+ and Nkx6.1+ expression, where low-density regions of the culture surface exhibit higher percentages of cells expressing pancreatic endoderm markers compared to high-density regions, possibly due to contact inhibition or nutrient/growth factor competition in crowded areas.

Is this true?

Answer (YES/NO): NO